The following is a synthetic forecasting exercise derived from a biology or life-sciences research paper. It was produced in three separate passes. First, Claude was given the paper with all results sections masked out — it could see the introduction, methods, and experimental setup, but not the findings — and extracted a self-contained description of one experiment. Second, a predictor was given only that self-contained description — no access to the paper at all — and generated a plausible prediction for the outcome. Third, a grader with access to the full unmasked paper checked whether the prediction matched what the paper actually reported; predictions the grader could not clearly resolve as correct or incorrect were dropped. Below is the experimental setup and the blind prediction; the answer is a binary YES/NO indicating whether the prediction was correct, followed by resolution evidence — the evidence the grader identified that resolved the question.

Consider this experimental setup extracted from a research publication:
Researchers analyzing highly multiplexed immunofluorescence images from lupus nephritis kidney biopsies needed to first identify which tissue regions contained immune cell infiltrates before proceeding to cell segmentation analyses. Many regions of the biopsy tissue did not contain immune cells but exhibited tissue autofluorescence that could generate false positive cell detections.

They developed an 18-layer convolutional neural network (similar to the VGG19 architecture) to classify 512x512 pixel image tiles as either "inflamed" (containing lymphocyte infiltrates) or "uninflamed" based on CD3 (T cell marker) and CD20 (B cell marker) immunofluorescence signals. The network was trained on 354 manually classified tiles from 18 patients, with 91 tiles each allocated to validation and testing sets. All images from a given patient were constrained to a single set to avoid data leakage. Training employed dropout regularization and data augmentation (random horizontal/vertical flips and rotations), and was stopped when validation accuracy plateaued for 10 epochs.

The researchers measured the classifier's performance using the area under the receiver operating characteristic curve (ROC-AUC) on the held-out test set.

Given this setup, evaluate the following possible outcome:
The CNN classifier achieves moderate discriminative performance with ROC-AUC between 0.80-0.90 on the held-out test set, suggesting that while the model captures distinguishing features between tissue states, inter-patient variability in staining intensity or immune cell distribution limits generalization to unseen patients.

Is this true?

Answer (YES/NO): NO